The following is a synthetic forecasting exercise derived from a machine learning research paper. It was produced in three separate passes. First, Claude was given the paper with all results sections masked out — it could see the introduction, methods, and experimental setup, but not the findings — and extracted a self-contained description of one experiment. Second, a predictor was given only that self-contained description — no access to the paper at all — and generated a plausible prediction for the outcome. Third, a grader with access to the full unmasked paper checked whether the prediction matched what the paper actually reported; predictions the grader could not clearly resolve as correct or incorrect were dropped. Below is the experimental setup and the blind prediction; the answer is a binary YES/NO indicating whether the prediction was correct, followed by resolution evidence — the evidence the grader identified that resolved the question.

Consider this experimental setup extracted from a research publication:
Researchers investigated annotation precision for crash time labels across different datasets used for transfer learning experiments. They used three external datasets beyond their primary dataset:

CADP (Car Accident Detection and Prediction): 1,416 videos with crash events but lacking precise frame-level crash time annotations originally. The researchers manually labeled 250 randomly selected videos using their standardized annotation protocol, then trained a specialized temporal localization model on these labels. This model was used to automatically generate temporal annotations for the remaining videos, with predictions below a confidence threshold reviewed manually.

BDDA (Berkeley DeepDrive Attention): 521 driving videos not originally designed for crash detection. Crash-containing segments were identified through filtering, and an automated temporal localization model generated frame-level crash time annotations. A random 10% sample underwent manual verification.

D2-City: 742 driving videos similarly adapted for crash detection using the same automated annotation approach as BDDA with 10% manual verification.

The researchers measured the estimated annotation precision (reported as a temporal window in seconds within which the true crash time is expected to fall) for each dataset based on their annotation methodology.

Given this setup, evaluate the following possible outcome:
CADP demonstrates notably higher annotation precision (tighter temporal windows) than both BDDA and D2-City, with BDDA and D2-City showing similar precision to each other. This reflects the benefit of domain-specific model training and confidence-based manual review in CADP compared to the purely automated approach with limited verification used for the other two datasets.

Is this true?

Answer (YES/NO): YES